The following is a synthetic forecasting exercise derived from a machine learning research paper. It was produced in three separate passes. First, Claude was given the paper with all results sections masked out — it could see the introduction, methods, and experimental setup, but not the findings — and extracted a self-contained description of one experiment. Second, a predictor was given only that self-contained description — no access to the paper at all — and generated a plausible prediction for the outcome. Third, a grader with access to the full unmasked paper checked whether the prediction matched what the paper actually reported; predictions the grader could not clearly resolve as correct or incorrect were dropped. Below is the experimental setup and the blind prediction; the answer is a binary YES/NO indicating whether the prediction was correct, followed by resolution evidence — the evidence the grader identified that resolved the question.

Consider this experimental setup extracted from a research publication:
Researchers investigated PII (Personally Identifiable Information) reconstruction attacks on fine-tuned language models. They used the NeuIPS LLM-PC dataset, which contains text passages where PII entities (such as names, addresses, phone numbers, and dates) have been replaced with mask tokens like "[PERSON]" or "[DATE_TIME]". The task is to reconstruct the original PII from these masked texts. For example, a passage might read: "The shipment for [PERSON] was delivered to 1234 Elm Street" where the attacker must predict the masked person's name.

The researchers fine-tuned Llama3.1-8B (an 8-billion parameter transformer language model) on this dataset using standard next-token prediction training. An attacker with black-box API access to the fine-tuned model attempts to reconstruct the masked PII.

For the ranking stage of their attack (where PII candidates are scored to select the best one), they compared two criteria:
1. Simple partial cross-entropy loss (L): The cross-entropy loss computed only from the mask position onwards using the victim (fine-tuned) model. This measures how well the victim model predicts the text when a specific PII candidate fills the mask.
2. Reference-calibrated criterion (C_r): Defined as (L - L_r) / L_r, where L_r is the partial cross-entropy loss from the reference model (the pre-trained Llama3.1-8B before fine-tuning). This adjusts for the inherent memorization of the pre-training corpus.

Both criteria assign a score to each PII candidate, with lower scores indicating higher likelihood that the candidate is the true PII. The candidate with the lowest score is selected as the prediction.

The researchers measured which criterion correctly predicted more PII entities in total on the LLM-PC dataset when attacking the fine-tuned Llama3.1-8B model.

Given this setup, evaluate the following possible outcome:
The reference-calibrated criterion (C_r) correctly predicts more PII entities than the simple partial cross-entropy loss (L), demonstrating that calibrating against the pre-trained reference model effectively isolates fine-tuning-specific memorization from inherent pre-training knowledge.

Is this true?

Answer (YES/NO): YES